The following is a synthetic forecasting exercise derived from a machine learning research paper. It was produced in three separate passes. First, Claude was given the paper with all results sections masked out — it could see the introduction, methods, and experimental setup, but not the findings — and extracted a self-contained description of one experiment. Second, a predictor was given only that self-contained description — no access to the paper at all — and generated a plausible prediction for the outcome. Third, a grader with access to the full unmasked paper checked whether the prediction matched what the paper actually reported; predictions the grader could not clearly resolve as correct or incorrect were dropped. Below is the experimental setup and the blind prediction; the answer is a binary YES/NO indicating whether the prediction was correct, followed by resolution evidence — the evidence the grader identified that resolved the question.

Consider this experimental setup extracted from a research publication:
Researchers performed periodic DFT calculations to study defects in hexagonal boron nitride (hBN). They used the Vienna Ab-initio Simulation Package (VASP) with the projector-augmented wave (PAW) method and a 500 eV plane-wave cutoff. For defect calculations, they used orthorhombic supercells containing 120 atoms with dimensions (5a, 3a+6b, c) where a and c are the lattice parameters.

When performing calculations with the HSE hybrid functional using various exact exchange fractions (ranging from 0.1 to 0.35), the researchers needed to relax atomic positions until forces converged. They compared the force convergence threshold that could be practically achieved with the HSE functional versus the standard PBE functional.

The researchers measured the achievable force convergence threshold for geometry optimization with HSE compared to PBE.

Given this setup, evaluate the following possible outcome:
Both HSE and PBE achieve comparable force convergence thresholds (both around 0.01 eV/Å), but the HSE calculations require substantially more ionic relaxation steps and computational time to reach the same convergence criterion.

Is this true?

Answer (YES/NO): NO